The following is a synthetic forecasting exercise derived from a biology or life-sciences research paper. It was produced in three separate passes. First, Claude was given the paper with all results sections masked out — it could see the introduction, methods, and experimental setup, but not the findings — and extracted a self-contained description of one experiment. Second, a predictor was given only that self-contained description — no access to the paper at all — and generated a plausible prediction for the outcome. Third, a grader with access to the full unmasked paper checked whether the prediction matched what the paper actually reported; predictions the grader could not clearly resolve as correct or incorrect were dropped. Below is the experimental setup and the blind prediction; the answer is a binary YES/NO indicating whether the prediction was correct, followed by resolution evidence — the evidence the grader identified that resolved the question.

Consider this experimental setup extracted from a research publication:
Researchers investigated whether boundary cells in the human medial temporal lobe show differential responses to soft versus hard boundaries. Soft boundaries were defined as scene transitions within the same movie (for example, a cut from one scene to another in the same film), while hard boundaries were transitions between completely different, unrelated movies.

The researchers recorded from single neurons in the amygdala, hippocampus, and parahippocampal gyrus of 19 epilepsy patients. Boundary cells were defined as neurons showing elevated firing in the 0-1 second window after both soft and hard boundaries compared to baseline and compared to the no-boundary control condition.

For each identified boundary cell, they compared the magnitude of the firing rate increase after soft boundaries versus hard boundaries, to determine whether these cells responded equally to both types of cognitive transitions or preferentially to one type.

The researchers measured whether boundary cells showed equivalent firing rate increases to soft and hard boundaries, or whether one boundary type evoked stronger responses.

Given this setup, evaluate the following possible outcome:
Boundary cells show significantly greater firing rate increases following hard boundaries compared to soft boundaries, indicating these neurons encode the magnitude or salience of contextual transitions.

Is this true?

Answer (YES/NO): NO